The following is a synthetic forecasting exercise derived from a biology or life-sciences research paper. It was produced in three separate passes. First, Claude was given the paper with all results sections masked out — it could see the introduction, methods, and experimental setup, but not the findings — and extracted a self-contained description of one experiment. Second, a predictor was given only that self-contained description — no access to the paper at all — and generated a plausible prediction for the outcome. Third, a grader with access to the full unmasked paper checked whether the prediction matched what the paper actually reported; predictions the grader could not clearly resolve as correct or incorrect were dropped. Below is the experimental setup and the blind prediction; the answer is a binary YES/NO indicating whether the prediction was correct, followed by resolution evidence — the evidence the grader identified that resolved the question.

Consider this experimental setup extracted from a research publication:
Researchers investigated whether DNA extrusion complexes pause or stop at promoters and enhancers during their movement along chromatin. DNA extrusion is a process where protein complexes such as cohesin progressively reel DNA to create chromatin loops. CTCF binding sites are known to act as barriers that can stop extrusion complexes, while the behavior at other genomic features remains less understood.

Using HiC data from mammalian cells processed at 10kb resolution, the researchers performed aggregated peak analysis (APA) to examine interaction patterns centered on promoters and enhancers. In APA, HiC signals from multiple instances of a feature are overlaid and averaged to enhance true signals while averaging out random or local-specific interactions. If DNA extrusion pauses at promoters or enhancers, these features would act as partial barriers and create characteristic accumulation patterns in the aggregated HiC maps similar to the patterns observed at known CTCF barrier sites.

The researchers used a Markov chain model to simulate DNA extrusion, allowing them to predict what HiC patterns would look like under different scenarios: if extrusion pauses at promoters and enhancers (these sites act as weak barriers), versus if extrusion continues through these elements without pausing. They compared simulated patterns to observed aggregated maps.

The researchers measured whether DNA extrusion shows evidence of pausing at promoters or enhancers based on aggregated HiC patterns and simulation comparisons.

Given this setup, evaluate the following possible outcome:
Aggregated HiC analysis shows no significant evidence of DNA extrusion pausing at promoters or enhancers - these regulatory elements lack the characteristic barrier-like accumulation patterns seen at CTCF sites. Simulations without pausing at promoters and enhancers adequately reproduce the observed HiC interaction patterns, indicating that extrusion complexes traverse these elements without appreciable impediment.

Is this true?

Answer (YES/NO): YES